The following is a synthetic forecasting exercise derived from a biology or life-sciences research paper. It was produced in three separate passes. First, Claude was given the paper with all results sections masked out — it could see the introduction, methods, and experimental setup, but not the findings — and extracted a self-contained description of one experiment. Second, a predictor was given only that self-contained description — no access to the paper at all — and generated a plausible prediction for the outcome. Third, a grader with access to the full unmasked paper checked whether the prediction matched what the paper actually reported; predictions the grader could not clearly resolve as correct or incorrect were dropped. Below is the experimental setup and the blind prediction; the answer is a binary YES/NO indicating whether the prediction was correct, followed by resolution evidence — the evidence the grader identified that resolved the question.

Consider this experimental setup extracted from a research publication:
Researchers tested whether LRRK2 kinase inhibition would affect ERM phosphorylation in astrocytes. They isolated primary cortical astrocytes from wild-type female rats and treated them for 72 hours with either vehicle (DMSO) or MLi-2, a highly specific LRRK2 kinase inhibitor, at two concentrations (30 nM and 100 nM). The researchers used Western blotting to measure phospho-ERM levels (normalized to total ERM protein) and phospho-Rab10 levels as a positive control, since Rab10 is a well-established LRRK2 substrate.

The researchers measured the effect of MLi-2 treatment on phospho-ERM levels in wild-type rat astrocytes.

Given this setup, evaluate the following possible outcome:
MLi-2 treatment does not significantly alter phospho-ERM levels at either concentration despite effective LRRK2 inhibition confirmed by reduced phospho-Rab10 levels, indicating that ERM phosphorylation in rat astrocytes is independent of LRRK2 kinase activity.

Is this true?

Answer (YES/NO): NO